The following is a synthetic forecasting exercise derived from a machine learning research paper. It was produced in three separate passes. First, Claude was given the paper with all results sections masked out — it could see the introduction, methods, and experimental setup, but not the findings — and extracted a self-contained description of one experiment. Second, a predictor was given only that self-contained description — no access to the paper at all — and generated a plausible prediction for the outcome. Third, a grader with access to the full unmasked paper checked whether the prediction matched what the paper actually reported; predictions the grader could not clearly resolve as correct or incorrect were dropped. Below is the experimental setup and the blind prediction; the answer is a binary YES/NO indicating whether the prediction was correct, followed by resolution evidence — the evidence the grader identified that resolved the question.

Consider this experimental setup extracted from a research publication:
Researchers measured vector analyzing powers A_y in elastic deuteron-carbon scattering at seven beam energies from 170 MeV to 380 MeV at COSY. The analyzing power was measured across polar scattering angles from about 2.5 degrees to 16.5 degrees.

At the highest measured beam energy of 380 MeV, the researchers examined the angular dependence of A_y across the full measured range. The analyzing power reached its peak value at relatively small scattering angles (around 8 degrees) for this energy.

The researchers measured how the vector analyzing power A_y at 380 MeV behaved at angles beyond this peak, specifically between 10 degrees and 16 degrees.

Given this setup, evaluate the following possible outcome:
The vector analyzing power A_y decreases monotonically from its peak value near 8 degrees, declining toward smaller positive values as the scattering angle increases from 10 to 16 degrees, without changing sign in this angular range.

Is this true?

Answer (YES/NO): NO